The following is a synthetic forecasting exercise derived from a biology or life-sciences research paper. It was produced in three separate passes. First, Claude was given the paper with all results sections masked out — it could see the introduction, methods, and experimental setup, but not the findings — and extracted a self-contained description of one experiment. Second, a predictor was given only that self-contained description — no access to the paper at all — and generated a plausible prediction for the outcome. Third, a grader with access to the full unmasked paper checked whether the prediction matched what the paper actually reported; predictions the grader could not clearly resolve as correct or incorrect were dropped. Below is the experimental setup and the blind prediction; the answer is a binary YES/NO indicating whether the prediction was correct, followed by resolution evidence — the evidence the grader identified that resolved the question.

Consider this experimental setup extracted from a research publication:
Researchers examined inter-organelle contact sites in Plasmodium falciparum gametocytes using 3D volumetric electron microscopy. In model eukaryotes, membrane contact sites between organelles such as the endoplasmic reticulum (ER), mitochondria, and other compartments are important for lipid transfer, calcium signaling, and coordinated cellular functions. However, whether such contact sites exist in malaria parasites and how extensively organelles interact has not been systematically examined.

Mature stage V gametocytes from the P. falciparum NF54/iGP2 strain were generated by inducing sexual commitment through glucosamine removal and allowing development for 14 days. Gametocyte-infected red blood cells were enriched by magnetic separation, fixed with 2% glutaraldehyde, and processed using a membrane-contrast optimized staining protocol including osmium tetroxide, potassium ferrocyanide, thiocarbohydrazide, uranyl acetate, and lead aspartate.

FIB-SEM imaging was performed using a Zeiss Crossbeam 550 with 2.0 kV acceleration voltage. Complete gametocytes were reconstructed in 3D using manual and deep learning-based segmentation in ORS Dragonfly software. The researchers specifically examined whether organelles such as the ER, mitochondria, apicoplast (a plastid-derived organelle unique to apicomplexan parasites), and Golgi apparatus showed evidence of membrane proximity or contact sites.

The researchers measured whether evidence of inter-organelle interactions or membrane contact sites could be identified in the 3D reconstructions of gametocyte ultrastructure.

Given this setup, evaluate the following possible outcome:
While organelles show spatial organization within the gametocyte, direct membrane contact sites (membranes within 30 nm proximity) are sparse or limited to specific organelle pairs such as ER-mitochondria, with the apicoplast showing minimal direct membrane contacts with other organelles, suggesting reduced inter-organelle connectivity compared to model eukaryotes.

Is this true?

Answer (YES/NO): NO